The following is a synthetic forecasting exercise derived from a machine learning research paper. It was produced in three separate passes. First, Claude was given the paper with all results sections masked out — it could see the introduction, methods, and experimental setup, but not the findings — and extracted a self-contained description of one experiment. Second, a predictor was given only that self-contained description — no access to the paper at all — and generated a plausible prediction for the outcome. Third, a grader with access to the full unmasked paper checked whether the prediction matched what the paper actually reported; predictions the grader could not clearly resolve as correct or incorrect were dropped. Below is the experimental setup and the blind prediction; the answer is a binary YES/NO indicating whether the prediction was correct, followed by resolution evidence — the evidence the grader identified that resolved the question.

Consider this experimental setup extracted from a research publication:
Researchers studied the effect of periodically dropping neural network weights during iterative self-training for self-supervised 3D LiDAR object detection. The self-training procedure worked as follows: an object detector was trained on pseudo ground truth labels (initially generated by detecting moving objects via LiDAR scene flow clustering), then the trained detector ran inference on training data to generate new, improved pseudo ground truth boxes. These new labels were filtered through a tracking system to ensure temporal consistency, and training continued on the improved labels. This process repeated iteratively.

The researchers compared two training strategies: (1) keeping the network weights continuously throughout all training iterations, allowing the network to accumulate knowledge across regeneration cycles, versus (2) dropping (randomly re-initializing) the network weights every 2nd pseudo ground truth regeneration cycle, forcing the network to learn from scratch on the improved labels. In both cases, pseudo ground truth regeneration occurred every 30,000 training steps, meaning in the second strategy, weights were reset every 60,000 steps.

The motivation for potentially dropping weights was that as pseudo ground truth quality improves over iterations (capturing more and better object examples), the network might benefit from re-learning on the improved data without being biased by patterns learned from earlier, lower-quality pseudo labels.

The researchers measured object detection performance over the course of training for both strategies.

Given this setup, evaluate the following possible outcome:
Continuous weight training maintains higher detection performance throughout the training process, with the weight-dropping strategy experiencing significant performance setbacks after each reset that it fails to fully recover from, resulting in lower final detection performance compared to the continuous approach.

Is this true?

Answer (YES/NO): NO